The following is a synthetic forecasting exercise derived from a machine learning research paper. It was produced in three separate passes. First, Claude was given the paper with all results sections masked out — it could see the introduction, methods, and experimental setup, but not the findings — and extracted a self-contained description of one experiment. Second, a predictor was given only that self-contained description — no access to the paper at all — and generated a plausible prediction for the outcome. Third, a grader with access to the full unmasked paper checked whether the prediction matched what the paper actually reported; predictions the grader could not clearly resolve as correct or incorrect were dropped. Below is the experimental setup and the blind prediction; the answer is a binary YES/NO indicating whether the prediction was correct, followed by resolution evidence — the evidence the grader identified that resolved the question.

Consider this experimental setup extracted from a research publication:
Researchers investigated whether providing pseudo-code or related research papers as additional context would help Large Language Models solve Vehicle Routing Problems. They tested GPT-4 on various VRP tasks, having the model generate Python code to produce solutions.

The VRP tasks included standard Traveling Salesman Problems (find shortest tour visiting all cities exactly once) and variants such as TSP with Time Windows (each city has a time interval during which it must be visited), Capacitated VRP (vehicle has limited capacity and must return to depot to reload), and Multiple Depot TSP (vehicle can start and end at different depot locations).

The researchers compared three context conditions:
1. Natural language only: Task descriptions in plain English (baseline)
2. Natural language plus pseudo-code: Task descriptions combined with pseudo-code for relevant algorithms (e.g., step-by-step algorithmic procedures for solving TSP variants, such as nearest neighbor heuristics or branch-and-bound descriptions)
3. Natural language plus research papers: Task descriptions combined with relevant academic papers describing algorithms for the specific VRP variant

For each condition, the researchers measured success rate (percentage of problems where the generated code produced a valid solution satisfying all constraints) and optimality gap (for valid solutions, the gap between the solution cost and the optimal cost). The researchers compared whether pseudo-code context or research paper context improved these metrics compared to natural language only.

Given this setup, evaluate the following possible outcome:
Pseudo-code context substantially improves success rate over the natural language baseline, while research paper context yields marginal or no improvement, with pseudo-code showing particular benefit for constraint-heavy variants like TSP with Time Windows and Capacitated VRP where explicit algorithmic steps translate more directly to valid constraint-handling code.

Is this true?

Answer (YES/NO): NO